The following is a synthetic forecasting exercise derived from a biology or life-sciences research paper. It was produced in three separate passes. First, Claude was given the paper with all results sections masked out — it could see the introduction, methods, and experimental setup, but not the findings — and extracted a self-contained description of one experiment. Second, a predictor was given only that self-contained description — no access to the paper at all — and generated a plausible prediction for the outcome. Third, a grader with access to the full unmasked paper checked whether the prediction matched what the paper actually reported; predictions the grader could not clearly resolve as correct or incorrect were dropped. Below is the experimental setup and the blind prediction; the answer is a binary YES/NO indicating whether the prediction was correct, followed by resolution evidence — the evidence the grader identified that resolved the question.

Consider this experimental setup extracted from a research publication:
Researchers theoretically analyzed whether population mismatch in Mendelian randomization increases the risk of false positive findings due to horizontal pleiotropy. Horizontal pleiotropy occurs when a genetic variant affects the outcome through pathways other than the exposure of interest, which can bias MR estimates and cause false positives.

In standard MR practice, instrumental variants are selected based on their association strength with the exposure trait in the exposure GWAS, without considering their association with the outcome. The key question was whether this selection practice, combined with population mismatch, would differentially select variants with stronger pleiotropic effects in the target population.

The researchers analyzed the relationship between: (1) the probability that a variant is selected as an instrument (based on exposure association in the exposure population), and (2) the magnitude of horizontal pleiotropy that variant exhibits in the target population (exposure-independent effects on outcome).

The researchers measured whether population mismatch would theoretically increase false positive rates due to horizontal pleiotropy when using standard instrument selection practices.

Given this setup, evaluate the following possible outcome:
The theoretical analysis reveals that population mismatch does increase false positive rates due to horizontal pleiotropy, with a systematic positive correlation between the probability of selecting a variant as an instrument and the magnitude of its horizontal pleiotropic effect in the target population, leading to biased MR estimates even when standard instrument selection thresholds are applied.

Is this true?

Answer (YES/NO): NO